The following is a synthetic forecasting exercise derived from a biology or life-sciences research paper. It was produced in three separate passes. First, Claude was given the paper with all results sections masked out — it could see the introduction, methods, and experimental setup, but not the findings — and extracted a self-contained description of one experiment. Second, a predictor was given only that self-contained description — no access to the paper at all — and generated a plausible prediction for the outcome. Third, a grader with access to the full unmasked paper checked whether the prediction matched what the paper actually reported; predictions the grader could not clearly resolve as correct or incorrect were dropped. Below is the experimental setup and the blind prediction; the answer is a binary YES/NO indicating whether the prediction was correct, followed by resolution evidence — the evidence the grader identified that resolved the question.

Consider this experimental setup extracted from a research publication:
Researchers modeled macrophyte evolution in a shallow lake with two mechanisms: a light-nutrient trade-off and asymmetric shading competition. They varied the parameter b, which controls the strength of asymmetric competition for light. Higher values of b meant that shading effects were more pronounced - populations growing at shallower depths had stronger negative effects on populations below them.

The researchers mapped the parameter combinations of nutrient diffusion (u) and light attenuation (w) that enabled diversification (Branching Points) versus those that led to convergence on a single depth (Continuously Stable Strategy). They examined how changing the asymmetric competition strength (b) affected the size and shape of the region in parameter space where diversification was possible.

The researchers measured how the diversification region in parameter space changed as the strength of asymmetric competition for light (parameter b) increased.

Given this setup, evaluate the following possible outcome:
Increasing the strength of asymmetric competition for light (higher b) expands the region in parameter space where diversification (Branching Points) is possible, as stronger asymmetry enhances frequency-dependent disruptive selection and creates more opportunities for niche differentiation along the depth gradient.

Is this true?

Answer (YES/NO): YES